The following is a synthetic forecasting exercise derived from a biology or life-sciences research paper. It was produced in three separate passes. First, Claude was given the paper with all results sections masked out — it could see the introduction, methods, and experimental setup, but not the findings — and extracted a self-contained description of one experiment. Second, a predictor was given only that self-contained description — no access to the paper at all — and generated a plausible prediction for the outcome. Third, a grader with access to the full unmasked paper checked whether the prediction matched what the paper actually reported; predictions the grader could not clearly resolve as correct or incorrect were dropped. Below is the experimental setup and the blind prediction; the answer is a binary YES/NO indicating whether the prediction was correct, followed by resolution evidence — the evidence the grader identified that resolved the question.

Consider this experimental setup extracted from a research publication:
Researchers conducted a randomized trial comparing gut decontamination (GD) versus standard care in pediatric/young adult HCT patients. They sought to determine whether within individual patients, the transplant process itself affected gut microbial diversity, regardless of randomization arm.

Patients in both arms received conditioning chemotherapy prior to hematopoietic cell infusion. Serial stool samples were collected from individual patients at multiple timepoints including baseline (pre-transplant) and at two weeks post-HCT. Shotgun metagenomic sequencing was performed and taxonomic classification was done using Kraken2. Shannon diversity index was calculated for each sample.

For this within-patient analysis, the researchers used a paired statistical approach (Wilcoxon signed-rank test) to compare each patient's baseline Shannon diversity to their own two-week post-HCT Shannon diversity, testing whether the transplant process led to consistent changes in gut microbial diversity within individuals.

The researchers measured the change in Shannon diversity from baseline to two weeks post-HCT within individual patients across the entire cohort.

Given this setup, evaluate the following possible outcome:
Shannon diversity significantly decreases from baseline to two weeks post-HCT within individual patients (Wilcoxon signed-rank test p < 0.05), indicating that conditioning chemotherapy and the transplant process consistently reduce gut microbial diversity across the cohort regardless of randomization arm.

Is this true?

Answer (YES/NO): NO